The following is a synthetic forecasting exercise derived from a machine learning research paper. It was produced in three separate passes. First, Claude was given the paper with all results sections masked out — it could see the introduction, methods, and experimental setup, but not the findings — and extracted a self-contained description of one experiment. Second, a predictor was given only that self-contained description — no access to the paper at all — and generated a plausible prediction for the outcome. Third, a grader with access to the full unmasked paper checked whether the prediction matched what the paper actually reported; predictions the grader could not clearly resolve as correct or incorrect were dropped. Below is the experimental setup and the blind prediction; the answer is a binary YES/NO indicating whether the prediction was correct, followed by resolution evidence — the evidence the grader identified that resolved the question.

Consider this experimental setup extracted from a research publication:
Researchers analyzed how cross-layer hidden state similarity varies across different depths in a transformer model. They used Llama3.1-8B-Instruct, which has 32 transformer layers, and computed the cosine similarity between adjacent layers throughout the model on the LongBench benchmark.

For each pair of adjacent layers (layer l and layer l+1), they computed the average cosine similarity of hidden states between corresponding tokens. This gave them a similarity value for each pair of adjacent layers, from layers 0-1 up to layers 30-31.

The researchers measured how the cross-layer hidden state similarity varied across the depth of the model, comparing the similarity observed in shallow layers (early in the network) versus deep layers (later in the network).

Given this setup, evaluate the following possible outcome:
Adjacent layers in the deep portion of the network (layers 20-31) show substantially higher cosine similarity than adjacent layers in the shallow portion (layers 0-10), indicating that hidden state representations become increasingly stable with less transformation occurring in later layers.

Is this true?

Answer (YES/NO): YES